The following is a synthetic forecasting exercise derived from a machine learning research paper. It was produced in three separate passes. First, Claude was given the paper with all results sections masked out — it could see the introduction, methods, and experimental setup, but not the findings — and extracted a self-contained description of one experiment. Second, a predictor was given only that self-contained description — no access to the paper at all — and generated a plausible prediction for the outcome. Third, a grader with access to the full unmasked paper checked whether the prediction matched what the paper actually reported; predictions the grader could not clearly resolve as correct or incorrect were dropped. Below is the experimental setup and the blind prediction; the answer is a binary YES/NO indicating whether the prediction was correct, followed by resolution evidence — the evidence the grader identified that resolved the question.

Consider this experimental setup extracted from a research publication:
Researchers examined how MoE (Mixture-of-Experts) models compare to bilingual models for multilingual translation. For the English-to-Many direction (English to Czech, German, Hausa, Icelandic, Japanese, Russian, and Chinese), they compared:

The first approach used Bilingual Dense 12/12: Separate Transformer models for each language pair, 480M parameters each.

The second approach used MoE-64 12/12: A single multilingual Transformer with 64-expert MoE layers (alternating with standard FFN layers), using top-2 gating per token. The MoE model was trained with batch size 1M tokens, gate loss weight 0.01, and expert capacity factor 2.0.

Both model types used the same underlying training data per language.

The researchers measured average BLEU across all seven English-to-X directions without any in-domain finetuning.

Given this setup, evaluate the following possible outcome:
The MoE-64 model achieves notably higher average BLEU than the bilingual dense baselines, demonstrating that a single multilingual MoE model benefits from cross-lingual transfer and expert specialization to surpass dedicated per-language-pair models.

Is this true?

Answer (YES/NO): NO